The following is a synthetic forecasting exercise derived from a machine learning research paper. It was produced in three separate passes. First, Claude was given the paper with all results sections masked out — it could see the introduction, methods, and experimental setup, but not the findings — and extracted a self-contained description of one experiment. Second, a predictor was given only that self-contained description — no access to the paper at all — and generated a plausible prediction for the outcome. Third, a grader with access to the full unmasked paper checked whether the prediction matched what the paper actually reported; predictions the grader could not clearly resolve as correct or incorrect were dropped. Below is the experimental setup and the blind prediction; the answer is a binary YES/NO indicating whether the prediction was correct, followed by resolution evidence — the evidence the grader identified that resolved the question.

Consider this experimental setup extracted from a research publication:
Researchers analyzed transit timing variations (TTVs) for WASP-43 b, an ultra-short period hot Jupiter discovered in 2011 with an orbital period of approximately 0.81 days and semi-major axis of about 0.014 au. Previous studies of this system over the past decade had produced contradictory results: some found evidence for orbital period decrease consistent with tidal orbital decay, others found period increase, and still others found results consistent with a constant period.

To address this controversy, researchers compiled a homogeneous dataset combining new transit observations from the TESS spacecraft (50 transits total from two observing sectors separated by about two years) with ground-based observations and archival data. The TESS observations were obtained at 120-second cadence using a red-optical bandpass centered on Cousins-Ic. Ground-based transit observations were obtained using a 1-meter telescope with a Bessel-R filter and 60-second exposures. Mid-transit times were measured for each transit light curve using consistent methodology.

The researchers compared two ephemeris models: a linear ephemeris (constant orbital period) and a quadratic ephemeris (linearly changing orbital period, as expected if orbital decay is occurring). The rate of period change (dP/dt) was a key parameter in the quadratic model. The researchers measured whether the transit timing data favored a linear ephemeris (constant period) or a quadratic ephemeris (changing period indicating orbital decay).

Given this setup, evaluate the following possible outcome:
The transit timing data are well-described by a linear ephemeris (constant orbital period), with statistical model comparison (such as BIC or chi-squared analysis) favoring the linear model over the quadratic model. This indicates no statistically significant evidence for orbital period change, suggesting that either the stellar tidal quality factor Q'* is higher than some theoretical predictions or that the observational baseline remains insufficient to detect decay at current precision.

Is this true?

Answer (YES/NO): YES